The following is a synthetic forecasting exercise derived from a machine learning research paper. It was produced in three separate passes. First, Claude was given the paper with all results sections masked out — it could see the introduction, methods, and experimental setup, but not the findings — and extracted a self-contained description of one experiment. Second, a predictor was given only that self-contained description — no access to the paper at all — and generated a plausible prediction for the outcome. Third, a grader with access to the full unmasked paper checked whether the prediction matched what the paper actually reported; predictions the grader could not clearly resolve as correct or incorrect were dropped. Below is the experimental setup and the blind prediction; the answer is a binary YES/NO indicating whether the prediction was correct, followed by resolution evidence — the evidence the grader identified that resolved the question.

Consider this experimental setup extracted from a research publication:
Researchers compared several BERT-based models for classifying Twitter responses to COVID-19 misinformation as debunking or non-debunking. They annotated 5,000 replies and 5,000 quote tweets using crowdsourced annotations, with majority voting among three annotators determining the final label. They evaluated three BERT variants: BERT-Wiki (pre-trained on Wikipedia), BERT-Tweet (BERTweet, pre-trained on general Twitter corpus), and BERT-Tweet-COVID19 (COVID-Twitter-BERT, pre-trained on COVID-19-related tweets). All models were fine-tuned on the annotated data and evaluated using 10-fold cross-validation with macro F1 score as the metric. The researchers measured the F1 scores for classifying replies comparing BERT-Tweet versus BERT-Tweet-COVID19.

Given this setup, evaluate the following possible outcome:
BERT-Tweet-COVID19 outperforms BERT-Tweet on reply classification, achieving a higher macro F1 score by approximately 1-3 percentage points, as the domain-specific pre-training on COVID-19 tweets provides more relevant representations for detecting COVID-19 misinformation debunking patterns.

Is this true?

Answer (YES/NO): NO